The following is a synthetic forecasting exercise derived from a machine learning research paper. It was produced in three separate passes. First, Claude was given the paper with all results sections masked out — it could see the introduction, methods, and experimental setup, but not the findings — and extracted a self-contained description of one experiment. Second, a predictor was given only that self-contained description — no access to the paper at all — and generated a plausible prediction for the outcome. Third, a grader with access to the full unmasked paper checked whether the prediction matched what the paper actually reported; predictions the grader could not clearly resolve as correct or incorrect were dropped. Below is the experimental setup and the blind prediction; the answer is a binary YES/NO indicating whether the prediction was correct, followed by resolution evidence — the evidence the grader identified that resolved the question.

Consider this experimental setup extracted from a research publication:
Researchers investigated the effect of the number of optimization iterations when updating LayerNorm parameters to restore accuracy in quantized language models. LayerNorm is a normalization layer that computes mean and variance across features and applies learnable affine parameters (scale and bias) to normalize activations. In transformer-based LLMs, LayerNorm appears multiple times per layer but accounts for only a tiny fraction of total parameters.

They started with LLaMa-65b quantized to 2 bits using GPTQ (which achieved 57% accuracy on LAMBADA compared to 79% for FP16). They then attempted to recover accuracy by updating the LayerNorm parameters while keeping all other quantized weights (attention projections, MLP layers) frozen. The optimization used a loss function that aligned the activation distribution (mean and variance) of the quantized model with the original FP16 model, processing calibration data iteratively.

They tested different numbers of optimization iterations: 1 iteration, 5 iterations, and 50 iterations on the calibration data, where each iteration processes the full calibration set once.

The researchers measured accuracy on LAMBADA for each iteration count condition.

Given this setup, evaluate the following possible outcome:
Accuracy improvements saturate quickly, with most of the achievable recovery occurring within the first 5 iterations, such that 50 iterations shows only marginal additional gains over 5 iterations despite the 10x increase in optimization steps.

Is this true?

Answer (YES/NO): NO